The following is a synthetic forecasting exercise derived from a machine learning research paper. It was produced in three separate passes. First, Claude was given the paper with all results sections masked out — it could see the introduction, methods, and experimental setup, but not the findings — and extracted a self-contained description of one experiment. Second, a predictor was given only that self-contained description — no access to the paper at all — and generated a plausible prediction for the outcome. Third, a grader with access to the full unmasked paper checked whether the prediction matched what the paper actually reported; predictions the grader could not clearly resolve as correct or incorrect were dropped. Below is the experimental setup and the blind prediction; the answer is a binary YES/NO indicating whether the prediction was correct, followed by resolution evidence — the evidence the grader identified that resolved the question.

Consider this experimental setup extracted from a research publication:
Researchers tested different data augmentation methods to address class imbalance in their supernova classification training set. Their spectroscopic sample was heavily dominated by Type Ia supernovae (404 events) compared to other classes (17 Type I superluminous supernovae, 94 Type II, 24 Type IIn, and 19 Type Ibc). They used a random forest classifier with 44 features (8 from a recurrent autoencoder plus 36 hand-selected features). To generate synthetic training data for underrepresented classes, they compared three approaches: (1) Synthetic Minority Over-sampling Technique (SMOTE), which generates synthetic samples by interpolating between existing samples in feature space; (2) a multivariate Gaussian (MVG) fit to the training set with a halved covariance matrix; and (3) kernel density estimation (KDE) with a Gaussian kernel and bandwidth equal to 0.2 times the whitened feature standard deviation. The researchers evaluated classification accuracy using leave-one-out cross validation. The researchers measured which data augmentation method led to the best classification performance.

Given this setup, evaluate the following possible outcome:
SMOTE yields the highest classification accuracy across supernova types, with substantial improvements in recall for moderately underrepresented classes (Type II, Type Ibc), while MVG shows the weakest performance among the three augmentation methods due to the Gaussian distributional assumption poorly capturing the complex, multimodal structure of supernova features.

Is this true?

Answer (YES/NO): NO